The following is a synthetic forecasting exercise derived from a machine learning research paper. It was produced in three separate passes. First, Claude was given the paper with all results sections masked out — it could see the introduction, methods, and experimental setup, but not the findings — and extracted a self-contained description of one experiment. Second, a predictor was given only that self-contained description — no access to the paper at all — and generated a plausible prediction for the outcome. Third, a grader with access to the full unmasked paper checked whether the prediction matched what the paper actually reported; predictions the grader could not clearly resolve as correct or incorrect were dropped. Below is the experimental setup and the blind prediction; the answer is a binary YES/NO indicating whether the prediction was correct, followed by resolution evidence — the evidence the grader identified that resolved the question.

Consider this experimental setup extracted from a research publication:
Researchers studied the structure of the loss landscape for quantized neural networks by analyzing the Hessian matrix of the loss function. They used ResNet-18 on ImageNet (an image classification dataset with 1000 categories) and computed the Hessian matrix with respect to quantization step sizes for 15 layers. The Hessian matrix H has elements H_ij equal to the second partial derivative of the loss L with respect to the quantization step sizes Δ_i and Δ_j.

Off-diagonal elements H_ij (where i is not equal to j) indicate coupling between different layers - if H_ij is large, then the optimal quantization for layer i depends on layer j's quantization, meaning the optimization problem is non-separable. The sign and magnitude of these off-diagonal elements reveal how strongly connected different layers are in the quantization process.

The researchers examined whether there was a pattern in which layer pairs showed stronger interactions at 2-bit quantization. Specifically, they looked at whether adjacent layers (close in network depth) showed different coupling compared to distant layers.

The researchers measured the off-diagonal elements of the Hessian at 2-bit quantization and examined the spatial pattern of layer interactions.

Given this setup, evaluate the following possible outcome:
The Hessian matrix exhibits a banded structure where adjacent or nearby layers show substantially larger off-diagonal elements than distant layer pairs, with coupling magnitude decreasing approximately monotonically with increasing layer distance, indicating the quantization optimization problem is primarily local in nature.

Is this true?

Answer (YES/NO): YES